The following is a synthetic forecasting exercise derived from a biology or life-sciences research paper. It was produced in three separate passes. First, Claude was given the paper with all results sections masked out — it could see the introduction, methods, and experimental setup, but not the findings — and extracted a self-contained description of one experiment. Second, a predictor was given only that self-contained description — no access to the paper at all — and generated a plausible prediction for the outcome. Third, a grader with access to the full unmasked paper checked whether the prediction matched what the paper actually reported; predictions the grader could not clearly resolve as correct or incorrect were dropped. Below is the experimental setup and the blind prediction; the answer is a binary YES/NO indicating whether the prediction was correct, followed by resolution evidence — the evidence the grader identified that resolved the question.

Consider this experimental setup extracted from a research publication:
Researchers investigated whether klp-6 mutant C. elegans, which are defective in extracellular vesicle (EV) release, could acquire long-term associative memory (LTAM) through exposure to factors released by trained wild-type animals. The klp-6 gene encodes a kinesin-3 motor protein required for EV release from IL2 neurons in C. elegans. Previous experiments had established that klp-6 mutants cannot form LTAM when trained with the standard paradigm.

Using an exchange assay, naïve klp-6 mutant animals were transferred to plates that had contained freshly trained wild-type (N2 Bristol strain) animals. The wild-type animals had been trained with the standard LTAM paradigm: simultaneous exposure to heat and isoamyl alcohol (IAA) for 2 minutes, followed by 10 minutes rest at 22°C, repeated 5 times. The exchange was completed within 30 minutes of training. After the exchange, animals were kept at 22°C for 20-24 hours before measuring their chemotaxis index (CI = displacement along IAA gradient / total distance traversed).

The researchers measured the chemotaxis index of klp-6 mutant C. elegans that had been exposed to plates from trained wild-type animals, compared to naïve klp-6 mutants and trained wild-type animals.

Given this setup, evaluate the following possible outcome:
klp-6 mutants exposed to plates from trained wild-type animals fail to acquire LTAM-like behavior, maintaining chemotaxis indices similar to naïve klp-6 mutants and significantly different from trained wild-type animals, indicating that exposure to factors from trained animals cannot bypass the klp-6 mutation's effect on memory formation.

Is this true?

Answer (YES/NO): NO